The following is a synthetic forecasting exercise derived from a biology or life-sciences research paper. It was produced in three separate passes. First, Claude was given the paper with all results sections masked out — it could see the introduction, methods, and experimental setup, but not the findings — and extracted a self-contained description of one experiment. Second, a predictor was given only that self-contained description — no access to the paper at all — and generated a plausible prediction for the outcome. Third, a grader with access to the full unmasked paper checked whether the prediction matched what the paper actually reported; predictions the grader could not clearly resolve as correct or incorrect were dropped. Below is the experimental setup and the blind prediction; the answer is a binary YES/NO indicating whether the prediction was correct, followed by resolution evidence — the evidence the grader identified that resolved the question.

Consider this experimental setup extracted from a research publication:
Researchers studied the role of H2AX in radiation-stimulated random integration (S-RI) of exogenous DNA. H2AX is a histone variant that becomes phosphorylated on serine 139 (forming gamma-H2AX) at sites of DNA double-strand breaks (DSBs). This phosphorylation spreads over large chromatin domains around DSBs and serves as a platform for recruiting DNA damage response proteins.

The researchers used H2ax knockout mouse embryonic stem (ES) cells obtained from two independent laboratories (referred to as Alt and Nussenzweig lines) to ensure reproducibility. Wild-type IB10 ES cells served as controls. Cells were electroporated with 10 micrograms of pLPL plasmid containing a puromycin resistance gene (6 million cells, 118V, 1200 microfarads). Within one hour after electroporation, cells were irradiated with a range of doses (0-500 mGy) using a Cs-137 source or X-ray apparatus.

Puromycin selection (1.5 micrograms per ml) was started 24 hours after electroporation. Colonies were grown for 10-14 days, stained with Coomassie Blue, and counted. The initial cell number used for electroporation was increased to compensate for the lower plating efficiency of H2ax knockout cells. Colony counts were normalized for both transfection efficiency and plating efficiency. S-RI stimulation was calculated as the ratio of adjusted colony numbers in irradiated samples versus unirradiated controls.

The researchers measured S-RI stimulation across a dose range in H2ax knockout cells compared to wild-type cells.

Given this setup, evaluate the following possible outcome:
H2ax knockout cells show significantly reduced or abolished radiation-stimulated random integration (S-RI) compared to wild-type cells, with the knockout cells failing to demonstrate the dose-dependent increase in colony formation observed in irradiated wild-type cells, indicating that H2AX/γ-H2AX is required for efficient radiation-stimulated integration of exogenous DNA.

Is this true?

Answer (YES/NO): YES